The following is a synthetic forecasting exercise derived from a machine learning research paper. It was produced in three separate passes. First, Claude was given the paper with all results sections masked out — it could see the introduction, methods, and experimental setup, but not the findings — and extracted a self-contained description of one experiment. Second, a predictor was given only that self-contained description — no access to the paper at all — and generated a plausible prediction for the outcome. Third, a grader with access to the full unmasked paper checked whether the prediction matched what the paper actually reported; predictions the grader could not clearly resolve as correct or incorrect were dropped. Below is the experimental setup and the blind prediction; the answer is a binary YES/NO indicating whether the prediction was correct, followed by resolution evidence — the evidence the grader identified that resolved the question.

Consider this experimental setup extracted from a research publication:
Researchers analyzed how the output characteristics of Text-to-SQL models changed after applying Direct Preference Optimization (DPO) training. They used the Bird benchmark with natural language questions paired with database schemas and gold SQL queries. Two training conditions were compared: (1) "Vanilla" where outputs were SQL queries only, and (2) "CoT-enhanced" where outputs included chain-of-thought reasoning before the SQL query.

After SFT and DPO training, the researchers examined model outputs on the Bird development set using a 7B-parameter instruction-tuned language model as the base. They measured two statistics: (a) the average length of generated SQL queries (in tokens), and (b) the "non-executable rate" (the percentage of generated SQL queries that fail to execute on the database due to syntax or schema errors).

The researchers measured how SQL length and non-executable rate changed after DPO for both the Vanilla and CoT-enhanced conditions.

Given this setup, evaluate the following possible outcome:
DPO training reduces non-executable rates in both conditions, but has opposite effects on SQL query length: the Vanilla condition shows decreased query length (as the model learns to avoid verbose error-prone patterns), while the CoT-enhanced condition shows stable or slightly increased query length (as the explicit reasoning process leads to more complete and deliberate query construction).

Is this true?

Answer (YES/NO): NO